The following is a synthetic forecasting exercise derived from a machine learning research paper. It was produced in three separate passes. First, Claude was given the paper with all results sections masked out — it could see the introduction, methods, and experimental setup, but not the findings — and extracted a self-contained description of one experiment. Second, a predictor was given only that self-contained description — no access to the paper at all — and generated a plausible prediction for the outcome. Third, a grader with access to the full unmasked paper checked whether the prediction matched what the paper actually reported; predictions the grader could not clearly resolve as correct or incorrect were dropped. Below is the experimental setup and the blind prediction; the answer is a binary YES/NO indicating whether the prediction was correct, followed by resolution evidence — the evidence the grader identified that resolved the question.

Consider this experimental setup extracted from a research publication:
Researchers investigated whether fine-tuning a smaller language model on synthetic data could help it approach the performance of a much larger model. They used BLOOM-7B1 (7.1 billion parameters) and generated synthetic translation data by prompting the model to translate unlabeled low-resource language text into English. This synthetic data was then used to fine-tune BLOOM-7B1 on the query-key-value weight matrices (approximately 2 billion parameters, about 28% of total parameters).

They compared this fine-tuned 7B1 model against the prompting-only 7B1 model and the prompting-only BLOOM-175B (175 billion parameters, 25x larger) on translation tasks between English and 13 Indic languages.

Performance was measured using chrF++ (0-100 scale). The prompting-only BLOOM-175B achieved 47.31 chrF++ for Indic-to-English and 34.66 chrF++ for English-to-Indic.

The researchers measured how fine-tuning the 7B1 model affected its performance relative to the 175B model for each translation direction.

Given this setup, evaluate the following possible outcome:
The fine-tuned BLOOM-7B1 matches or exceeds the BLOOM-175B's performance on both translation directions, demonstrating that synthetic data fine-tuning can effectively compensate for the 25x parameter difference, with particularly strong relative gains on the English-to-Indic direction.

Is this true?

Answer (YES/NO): NO